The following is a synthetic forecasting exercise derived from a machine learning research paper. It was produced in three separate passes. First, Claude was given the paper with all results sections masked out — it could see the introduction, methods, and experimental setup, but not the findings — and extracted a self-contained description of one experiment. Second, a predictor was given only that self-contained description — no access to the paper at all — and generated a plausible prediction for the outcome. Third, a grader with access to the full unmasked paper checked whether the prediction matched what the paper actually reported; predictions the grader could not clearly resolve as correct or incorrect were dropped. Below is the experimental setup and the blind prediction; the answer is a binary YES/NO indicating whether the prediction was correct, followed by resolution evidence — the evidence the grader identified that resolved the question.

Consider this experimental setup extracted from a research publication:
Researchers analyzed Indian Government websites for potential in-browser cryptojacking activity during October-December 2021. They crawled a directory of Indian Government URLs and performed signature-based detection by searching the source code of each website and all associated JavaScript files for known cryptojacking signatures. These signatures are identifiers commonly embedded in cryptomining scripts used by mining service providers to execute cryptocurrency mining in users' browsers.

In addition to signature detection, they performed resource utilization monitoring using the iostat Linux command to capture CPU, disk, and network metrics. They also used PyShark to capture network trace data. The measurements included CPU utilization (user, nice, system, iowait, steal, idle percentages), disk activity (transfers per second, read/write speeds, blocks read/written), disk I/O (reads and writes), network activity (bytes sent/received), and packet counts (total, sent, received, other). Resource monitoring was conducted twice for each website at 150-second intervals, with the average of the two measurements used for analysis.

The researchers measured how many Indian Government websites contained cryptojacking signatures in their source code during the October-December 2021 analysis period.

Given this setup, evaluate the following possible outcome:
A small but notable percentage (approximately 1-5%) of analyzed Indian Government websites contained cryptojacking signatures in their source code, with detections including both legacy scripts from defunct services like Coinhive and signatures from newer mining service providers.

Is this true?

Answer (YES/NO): NO